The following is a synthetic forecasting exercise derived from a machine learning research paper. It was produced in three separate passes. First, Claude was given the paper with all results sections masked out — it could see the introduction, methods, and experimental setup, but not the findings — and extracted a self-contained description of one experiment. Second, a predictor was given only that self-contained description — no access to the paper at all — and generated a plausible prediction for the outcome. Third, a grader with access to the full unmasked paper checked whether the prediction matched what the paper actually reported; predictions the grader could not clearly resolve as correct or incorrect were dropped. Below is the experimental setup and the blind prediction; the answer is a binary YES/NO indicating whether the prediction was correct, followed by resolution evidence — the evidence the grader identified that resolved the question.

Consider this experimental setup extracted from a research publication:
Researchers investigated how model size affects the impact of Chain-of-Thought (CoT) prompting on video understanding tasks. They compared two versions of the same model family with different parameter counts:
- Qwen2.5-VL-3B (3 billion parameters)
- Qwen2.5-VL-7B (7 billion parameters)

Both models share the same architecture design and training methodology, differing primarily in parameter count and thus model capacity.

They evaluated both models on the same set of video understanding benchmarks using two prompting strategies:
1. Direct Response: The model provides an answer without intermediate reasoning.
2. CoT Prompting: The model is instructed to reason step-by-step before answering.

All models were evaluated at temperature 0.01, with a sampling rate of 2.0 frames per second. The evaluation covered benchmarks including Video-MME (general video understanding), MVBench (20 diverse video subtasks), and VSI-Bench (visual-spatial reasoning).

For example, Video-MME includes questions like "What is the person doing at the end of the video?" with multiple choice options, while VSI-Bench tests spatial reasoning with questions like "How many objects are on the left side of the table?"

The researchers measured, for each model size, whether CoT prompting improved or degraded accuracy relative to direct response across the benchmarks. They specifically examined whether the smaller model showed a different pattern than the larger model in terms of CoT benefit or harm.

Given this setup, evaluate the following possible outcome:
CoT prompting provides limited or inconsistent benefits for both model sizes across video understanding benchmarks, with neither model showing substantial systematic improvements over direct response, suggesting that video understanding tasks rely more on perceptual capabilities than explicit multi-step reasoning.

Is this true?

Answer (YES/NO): NO